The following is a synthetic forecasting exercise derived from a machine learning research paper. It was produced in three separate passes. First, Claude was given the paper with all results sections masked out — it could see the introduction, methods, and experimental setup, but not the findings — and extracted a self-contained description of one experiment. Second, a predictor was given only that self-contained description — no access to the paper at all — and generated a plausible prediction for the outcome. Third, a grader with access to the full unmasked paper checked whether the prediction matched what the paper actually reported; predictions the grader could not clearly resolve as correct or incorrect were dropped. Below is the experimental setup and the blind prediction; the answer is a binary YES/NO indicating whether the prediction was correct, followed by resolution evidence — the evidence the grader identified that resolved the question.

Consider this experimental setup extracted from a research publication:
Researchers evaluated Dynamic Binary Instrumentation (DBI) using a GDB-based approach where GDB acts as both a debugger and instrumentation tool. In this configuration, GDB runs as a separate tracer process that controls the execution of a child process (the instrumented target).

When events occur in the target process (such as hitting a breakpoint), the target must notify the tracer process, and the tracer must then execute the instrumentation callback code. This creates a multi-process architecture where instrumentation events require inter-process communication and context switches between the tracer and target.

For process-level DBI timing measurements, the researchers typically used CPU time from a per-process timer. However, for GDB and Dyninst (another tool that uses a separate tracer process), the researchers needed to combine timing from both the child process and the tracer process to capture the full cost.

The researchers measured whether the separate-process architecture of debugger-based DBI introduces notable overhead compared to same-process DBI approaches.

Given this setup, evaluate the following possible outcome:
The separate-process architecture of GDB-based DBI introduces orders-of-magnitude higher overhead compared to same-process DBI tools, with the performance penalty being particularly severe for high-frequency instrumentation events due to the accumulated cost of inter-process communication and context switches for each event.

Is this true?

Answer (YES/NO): YES